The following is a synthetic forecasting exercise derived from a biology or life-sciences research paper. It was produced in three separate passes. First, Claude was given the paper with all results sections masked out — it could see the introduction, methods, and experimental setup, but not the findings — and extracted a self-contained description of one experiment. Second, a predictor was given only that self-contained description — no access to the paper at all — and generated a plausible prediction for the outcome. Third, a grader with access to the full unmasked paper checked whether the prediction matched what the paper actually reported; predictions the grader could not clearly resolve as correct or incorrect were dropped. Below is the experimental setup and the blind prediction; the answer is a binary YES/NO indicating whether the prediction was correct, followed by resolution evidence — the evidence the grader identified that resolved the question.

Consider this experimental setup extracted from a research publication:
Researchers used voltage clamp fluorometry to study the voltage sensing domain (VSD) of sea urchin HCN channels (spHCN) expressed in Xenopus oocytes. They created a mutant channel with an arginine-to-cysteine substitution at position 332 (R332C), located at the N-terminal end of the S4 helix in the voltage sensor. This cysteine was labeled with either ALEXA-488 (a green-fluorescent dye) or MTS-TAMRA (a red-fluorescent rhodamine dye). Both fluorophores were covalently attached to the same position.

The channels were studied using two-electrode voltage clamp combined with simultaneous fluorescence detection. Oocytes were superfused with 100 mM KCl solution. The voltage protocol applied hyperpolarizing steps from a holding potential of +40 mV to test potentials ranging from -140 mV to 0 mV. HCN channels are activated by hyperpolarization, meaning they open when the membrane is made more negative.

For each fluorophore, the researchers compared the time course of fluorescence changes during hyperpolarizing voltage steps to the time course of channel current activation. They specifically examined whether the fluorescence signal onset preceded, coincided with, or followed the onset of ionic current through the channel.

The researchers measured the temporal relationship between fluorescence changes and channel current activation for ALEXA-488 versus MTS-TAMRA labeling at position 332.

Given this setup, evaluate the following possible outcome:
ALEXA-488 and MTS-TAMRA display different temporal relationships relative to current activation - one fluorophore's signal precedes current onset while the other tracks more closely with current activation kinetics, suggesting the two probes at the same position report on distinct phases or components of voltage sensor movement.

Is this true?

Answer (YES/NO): YES